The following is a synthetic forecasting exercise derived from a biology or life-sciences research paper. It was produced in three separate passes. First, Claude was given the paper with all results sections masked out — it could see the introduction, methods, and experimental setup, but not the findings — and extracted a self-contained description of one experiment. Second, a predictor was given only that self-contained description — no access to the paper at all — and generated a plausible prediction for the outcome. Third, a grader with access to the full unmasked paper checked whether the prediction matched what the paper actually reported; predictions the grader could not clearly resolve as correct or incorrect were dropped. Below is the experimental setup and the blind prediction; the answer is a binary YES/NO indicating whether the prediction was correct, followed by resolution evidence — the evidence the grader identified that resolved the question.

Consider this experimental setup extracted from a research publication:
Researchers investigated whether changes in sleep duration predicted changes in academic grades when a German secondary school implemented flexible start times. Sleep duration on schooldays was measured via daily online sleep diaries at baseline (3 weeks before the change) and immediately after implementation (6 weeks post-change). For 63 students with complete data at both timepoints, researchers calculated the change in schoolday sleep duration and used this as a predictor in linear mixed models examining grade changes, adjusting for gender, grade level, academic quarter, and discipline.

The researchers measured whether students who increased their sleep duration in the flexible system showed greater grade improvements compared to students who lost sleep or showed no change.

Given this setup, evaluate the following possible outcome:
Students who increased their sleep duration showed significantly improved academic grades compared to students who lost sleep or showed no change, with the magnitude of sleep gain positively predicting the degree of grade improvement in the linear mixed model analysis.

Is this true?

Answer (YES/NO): NO